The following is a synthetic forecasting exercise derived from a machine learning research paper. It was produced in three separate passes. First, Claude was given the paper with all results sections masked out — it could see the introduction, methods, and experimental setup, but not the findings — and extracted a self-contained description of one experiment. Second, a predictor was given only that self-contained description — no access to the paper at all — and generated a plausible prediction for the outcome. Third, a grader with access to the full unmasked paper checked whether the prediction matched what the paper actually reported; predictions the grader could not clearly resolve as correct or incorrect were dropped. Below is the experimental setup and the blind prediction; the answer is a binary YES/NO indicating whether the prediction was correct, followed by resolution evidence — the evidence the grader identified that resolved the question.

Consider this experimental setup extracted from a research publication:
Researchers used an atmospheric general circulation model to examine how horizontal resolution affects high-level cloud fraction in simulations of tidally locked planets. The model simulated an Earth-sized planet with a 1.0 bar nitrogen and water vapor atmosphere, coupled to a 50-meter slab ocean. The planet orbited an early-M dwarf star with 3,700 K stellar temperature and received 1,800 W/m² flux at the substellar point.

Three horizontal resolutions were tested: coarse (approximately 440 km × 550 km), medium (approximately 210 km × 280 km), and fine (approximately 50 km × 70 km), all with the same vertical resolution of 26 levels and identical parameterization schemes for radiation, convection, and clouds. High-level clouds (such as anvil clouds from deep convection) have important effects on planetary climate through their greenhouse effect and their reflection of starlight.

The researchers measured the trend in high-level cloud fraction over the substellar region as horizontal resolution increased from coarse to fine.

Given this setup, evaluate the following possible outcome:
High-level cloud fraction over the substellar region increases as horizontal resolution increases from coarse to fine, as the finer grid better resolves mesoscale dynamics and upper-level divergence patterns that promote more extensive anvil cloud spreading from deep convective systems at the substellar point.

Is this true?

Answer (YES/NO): NO